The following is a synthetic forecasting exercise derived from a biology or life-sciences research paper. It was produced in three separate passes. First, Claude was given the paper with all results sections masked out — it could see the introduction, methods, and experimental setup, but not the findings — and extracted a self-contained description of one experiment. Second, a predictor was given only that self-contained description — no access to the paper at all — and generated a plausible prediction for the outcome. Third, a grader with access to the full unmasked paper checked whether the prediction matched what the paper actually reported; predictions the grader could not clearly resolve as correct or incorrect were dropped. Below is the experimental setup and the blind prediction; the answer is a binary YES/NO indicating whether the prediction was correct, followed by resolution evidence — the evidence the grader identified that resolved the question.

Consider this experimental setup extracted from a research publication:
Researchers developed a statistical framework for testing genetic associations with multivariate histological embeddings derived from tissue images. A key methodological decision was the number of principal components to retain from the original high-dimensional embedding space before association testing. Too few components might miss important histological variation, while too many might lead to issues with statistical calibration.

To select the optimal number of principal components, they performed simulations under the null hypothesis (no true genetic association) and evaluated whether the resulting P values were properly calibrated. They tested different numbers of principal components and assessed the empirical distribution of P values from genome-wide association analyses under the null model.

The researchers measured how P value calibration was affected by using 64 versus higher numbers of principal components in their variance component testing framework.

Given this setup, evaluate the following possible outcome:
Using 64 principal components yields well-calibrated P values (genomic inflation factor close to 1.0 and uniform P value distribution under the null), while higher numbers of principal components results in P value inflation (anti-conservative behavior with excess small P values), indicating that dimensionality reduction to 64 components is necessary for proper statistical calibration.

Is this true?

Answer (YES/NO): NO